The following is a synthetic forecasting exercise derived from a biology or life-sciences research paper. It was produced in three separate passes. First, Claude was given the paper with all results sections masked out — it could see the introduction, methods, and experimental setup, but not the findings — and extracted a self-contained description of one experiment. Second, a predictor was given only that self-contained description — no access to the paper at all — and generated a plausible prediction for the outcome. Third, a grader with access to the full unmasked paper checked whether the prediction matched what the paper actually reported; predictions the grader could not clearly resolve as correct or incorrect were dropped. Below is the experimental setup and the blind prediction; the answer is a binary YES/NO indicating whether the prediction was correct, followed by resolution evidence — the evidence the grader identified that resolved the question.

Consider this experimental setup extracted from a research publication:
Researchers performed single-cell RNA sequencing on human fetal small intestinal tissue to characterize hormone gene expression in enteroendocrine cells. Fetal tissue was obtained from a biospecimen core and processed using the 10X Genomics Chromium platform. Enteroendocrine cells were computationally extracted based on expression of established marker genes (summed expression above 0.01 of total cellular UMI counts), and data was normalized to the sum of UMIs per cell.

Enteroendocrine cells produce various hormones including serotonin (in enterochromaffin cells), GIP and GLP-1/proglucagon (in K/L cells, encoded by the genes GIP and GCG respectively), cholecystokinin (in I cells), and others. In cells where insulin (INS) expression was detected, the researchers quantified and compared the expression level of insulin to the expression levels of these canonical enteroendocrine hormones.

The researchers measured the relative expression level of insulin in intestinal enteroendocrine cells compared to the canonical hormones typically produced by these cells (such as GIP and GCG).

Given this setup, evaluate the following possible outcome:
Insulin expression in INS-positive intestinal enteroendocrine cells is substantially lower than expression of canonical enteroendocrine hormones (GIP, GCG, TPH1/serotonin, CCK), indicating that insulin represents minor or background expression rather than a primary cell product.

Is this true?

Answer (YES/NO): NO